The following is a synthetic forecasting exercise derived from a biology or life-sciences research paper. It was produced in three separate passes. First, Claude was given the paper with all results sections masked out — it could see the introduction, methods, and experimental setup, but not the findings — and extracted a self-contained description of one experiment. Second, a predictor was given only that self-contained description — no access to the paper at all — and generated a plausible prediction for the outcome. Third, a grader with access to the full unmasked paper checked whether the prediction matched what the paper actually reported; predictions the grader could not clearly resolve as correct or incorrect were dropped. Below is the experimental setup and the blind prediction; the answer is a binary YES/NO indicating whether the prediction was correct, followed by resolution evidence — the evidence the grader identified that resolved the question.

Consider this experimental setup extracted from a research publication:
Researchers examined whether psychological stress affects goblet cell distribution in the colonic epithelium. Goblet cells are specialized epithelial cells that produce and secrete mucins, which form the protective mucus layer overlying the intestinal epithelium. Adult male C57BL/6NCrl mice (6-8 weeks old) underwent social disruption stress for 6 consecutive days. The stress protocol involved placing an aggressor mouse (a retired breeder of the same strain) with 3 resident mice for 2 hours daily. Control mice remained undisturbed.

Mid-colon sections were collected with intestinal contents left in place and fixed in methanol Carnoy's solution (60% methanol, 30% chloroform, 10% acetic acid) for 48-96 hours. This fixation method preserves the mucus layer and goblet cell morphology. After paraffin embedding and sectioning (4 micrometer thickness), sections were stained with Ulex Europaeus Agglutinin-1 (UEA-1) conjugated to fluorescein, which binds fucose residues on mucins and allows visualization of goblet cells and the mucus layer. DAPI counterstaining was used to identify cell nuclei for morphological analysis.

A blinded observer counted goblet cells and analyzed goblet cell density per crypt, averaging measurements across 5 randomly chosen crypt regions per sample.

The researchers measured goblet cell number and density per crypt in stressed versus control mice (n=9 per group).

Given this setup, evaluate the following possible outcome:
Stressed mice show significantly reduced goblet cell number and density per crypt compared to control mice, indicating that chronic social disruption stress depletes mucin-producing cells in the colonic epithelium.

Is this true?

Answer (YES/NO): NO